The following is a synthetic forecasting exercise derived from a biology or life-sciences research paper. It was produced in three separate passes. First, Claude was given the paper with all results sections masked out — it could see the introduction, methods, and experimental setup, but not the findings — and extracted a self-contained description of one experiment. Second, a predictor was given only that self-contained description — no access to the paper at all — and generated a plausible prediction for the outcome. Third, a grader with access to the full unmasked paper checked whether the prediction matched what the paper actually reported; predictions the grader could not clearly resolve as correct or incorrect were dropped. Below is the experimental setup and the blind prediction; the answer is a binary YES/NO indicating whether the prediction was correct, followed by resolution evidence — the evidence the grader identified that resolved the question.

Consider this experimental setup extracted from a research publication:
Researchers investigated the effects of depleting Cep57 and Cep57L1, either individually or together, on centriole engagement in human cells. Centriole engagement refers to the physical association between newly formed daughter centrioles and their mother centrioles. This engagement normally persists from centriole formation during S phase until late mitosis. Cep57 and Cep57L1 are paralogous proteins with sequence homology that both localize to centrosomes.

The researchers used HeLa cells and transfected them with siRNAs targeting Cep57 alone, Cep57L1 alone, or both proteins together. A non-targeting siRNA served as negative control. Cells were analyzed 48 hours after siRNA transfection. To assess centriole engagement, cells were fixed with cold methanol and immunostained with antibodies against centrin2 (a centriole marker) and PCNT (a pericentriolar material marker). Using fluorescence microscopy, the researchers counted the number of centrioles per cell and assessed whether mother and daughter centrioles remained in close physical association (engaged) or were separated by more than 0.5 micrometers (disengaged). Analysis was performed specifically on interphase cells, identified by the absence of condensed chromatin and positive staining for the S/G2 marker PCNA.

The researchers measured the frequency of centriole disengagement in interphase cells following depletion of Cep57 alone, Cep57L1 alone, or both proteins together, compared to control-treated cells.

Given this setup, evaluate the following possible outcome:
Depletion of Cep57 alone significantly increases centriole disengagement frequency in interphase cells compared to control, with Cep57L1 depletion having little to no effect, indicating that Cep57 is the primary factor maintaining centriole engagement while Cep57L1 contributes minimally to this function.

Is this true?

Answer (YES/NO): NO